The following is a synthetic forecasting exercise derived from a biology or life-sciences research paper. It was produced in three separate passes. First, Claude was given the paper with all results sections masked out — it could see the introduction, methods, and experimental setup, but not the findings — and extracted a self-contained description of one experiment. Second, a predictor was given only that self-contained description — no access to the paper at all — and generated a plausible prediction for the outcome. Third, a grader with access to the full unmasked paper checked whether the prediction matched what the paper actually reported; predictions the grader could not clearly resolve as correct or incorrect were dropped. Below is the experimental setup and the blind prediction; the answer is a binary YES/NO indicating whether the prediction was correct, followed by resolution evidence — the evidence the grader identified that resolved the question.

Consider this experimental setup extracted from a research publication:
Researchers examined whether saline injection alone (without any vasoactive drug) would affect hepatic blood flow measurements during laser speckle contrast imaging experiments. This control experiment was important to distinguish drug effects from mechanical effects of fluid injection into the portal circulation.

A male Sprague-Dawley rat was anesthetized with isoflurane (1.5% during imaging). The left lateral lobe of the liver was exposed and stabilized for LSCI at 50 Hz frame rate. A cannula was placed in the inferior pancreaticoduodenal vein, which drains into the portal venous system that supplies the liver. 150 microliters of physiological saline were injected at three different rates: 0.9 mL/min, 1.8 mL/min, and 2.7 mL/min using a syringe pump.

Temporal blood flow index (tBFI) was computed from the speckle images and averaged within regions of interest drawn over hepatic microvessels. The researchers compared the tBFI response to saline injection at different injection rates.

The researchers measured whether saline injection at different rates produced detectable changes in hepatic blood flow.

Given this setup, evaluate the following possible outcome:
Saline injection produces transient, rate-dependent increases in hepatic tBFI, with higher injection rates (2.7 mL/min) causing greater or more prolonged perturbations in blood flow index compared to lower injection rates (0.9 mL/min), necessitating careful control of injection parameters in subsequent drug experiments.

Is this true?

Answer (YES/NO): YES